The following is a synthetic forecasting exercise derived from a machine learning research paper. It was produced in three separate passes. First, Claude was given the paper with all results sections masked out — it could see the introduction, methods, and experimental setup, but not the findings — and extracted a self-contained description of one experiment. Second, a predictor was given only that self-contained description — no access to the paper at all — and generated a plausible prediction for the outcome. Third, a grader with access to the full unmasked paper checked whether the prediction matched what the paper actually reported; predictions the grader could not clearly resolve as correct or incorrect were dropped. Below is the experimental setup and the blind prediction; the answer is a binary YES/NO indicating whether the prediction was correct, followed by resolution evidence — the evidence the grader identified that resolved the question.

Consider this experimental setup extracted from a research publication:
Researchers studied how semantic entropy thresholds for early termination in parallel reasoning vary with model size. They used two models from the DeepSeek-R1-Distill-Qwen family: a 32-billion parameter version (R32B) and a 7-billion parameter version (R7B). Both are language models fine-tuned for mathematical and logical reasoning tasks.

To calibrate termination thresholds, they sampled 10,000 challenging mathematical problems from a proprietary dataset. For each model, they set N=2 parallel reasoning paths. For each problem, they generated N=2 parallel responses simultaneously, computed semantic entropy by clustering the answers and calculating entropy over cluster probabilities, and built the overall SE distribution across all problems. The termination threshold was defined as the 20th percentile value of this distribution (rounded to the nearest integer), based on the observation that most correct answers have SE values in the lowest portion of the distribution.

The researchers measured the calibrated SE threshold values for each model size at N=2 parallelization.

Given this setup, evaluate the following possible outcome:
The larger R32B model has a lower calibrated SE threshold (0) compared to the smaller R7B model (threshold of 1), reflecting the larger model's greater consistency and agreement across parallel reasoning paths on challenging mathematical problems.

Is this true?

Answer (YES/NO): NO